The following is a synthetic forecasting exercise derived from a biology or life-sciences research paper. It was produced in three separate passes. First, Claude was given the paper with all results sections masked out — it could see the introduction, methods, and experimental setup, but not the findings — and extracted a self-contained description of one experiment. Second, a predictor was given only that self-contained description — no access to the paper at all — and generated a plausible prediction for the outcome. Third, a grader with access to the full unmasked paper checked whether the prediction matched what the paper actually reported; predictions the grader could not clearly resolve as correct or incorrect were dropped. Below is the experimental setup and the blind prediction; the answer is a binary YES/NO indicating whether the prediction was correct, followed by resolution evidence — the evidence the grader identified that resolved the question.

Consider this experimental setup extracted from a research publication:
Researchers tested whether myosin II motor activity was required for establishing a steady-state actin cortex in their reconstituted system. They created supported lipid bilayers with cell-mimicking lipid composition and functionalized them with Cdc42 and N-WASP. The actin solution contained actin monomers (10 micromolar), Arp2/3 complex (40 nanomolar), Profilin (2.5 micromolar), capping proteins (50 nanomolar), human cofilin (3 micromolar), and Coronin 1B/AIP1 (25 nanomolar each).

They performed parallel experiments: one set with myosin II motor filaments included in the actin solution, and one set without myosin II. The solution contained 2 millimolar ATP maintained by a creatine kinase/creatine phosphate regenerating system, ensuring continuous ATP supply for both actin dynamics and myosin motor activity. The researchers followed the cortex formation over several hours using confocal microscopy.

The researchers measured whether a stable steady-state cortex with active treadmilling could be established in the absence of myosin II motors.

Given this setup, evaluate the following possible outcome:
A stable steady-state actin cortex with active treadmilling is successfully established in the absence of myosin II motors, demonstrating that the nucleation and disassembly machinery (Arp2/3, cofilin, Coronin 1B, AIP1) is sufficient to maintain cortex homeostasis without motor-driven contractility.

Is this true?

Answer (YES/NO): YES